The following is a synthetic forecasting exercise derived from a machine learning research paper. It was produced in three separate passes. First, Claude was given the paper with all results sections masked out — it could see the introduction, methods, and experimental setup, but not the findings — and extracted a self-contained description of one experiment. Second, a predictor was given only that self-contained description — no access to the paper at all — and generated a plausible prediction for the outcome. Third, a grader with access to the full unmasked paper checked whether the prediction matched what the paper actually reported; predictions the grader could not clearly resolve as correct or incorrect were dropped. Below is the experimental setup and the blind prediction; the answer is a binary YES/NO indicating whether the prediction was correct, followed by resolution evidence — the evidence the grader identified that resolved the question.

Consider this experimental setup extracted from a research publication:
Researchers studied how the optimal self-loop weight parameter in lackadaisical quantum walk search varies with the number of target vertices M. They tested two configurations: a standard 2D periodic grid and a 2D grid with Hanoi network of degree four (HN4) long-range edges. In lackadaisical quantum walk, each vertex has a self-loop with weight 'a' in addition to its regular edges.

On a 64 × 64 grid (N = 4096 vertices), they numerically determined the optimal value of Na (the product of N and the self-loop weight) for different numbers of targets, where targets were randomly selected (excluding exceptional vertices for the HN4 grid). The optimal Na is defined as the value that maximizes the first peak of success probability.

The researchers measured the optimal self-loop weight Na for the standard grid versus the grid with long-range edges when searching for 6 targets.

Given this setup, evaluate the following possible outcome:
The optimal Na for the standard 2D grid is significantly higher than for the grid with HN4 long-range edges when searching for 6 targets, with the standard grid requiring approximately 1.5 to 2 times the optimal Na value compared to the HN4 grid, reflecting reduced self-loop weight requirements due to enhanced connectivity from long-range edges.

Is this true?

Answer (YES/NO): NO